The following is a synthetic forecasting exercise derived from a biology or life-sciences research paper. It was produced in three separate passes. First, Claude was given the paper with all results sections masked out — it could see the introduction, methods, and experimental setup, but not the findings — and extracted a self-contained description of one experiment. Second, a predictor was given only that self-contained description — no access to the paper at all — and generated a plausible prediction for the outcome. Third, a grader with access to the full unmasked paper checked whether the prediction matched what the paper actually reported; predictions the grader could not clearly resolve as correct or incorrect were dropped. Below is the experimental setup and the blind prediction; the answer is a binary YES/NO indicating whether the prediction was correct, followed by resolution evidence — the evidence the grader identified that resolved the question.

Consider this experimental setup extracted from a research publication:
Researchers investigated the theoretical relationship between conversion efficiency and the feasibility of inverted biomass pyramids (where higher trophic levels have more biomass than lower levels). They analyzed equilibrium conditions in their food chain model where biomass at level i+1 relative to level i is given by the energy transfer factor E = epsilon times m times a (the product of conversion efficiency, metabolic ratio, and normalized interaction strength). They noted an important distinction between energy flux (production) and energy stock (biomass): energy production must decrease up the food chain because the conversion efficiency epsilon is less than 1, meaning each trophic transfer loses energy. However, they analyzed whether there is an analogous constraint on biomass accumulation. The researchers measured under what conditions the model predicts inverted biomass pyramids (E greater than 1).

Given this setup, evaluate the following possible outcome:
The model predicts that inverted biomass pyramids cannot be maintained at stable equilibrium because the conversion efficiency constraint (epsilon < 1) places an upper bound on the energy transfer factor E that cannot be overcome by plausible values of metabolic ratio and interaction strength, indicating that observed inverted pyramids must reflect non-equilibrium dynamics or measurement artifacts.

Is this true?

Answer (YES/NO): NO